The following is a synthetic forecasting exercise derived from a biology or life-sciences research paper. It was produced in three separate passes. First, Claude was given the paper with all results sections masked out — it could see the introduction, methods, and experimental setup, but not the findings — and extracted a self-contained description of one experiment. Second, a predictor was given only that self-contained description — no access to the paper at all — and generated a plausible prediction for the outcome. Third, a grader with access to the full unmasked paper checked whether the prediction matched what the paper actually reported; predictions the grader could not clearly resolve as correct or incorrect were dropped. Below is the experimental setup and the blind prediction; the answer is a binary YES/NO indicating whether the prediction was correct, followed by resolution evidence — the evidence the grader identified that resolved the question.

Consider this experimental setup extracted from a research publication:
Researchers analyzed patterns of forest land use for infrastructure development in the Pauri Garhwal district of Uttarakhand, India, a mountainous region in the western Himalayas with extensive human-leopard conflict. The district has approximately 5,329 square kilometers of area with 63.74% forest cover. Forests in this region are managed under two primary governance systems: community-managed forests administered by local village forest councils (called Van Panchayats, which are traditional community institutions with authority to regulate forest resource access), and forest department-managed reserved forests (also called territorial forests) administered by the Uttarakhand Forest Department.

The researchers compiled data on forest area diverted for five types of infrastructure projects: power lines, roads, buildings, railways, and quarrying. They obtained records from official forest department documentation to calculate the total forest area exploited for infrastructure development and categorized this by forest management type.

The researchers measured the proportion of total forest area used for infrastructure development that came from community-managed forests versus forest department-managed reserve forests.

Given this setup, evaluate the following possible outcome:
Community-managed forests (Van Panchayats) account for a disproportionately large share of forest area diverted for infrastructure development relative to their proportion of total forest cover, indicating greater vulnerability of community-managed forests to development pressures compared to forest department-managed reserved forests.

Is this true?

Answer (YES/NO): YES